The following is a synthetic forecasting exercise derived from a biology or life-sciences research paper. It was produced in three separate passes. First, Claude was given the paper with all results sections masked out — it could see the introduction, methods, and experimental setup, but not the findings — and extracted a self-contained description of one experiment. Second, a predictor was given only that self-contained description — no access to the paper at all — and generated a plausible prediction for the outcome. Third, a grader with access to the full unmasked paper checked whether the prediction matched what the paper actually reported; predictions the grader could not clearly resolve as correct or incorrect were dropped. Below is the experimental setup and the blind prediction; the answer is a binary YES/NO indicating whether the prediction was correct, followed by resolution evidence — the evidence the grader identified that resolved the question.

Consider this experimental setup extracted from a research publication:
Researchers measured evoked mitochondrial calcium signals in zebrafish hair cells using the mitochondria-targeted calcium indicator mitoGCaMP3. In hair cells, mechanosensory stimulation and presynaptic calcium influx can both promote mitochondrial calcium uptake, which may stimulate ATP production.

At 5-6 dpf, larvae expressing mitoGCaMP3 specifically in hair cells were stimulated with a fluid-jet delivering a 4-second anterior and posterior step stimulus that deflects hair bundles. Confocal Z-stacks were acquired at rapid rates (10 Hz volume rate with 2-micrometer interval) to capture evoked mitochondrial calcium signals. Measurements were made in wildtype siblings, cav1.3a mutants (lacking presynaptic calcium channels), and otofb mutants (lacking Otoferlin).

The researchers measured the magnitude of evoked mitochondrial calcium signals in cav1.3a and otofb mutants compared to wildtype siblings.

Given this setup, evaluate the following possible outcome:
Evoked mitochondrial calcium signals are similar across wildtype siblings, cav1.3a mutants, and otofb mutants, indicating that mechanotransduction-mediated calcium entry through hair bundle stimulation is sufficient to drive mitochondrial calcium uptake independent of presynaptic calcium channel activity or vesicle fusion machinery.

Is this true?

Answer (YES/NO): NO